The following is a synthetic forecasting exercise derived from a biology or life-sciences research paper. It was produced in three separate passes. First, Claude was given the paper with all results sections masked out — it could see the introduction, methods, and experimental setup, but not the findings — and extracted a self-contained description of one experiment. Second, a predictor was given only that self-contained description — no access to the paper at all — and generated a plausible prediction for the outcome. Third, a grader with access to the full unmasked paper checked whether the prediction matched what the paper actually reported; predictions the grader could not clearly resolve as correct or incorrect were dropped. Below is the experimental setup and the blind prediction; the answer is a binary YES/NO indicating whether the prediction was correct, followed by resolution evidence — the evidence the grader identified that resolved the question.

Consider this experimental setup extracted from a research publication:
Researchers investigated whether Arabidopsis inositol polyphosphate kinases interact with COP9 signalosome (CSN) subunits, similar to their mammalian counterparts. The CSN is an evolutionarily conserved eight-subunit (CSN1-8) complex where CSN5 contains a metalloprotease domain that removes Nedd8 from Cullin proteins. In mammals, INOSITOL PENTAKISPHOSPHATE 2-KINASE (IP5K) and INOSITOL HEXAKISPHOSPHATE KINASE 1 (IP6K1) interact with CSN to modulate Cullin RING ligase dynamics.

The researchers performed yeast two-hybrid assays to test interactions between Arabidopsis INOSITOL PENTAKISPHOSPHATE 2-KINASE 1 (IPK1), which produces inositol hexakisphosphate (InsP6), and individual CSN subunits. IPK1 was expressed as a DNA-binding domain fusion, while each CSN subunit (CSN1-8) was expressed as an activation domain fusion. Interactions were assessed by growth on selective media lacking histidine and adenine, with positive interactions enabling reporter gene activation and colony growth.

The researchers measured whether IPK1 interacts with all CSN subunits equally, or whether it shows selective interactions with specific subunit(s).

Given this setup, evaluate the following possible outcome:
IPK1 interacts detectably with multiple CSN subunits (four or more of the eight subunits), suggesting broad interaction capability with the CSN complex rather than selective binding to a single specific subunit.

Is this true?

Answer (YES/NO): YES